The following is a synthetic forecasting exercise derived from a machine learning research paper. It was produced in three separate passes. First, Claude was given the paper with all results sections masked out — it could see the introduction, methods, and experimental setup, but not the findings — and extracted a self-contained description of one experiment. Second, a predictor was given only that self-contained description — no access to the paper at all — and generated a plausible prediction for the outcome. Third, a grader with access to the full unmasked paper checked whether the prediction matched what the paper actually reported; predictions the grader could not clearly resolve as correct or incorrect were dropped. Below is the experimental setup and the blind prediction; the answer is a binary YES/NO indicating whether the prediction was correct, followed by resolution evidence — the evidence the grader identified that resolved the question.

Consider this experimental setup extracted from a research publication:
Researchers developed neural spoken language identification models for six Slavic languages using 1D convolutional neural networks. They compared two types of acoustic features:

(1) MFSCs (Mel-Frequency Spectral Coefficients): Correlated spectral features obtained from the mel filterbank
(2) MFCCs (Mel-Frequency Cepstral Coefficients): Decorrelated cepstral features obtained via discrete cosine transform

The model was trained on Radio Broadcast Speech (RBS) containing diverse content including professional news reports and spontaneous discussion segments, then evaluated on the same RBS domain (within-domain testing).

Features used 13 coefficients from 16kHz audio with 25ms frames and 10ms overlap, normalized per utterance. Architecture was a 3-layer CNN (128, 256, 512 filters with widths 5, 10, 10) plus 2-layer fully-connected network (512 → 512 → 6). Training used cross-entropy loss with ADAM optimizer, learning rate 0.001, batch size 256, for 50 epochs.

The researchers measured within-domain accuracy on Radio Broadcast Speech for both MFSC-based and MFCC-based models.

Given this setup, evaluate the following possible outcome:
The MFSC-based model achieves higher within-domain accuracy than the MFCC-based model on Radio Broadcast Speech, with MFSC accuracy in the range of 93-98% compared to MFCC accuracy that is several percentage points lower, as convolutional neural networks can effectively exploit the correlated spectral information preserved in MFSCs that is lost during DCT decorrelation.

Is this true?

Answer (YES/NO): NO